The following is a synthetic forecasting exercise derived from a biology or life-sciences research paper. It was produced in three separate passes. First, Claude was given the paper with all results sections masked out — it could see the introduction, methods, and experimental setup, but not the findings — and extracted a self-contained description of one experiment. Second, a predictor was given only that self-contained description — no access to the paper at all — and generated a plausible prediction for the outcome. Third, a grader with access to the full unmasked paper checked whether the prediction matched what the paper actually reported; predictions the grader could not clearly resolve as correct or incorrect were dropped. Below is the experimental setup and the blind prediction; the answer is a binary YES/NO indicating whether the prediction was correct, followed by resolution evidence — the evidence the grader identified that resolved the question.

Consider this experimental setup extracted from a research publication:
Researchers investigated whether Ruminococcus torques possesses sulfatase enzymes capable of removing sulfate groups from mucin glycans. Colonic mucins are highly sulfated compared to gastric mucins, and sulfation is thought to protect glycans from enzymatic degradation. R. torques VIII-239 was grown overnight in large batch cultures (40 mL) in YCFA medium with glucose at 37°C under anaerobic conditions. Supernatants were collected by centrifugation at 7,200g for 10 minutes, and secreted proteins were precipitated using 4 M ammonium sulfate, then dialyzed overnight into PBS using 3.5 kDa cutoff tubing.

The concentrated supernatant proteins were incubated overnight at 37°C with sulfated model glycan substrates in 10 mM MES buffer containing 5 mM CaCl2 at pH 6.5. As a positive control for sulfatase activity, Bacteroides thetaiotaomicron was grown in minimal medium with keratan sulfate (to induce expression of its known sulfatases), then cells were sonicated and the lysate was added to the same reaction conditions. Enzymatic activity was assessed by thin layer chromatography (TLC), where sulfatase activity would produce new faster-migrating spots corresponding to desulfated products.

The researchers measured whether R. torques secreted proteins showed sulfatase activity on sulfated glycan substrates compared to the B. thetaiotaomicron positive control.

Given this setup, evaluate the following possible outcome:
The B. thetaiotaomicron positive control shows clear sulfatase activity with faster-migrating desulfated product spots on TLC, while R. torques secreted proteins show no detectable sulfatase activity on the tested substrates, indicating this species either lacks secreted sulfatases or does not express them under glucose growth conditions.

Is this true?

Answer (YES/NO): YES